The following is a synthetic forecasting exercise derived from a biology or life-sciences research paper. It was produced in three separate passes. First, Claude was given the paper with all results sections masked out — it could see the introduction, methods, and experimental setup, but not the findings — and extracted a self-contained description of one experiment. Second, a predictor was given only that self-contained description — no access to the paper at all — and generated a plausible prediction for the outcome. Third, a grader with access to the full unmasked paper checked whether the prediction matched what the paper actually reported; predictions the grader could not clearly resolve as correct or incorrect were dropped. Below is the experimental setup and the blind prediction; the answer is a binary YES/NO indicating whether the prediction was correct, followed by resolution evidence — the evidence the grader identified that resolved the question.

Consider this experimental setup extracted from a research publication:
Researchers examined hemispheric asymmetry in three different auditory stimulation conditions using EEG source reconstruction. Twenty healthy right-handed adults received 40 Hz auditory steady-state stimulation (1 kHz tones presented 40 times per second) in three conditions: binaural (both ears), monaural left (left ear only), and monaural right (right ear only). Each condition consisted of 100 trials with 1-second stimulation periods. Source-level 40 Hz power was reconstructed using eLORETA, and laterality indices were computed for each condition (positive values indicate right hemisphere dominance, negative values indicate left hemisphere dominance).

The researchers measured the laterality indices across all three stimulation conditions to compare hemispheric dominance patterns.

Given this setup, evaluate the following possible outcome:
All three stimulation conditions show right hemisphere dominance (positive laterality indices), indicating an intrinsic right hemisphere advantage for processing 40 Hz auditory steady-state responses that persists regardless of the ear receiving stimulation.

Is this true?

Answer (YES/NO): YES